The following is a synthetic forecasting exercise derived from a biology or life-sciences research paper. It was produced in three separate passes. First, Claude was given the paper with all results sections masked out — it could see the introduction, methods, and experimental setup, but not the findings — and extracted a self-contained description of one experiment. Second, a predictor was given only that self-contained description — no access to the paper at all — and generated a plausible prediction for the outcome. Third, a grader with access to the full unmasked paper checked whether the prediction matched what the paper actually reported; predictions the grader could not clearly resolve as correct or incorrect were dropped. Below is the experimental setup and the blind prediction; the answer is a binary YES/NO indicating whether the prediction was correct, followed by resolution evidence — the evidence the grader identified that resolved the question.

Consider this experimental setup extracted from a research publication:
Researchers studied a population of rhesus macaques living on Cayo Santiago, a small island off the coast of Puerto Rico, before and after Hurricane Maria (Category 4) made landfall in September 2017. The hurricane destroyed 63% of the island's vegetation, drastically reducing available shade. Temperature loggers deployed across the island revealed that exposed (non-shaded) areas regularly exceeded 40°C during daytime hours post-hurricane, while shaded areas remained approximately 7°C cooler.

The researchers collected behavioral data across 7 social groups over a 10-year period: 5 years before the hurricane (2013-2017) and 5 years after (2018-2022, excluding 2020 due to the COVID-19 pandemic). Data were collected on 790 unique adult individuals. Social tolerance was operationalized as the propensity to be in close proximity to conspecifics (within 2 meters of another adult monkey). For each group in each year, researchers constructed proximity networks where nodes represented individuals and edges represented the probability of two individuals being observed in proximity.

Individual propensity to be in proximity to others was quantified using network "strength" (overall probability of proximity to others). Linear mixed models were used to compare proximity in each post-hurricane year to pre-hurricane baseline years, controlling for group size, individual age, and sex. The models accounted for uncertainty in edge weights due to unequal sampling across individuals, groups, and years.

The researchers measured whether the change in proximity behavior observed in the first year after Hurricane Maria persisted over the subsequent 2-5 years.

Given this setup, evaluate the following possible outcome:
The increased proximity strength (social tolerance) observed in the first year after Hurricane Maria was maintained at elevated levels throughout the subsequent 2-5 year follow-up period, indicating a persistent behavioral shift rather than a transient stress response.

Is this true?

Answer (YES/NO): YES